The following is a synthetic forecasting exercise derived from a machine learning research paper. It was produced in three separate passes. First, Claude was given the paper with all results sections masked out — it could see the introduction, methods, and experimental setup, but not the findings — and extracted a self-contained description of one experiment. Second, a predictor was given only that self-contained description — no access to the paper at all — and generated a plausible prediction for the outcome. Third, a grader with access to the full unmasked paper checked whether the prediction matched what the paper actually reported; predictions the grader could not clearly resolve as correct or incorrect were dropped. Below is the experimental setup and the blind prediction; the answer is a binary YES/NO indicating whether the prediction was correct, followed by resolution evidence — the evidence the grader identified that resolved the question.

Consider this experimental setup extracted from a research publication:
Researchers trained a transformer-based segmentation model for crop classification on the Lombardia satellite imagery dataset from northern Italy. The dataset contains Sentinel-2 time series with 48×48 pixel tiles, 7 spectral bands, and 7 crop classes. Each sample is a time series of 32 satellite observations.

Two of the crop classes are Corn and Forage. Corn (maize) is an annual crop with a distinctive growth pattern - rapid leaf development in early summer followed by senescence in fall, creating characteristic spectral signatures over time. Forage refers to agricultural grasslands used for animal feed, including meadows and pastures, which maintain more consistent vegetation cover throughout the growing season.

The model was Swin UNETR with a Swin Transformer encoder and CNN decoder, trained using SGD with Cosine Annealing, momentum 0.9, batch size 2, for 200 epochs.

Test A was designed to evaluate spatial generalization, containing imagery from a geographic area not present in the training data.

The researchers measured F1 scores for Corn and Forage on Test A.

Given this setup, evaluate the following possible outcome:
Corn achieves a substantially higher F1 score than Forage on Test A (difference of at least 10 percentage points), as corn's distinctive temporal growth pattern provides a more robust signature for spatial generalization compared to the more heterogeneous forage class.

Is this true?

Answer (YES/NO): NO